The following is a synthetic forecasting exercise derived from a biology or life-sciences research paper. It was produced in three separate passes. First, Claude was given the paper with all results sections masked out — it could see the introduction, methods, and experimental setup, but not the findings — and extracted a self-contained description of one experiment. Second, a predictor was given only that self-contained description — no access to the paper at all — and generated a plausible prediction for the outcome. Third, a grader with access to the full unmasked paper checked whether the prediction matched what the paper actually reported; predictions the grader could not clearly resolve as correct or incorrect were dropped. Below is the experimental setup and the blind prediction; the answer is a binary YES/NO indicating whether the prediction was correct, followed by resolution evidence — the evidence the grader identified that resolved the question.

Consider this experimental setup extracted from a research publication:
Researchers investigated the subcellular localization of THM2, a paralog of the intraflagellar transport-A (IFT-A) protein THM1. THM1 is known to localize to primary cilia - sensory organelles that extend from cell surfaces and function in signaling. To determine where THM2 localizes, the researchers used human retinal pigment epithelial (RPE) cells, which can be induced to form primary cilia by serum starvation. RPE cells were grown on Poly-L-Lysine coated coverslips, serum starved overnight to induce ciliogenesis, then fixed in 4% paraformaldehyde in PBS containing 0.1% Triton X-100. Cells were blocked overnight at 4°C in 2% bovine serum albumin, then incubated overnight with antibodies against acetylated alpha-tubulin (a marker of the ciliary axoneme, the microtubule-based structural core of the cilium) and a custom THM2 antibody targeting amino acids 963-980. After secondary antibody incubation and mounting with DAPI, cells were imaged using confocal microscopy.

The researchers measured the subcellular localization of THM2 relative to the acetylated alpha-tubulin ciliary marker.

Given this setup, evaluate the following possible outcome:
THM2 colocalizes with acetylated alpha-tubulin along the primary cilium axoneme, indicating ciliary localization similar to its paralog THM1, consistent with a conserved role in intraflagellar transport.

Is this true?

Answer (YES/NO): YES